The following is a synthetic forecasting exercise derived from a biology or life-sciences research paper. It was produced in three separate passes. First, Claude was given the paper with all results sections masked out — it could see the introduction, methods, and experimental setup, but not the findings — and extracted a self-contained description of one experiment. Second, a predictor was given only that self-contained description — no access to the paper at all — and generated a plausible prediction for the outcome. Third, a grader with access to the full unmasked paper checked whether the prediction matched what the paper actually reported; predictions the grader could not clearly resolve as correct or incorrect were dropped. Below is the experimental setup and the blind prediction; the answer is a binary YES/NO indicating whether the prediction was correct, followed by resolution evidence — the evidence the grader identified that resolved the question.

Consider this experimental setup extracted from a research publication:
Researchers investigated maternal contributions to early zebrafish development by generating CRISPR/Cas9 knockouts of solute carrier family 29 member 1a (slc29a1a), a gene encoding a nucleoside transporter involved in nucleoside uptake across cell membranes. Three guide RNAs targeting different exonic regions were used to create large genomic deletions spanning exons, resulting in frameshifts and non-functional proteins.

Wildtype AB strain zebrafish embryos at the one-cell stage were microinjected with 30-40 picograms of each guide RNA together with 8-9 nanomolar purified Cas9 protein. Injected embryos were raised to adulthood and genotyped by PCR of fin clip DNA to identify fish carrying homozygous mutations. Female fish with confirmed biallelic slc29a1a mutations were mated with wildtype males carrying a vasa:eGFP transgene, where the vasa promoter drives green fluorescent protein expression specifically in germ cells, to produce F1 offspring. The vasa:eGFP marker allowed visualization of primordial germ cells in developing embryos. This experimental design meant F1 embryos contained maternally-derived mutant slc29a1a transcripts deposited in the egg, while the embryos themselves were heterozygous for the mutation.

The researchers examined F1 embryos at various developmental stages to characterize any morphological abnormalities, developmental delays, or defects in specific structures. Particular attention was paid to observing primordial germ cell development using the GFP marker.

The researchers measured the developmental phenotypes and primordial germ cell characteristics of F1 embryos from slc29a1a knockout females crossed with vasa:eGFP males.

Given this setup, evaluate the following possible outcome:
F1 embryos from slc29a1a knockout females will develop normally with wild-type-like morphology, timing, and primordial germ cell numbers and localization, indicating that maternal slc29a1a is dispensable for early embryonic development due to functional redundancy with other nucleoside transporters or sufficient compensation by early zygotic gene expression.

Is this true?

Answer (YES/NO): NO